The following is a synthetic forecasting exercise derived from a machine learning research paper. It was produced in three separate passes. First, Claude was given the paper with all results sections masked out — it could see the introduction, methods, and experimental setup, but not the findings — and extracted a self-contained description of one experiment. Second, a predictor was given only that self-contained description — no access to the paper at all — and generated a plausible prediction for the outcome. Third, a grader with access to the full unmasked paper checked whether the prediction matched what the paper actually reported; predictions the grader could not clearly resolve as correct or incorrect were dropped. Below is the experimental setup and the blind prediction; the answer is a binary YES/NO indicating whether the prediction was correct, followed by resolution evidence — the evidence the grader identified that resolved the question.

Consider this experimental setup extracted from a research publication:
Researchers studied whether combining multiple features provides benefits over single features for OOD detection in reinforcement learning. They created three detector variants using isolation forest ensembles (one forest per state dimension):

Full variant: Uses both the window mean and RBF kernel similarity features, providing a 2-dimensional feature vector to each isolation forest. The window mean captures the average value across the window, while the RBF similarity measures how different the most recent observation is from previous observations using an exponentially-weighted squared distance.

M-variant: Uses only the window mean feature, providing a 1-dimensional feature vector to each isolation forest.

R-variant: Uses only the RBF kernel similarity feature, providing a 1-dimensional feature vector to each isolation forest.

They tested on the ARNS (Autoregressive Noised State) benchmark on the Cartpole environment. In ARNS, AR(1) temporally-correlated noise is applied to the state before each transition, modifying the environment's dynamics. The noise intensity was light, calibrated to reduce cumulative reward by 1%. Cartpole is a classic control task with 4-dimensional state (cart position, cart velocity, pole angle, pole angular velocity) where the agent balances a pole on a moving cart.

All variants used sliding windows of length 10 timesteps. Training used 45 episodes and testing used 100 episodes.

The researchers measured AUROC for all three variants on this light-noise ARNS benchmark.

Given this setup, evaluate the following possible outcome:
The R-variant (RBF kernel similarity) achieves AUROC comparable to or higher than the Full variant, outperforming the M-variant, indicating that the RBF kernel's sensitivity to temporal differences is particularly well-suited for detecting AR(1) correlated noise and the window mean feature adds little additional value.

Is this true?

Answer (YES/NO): NO